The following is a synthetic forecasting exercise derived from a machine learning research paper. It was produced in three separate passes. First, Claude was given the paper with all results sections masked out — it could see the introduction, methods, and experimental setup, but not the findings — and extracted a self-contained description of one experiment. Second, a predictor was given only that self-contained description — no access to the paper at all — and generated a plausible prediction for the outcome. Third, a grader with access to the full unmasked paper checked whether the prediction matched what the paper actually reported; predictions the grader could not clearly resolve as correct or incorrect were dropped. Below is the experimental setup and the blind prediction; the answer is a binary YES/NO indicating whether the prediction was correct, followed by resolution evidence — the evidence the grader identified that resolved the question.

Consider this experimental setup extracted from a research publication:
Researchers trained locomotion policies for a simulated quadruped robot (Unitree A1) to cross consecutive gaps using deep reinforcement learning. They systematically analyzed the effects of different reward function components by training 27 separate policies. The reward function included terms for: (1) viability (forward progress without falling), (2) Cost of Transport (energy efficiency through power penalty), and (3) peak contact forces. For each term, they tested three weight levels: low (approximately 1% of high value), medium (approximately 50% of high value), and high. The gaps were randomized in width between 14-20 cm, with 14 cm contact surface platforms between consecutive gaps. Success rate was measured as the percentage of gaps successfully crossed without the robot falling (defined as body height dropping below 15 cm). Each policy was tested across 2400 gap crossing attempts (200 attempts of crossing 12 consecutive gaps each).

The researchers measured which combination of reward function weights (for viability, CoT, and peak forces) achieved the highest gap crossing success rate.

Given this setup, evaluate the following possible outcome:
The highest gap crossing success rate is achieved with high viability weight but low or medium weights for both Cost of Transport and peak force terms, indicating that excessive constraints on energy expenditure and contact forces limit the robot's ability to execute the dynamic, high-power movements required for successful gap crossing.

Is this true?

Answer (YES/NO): YES